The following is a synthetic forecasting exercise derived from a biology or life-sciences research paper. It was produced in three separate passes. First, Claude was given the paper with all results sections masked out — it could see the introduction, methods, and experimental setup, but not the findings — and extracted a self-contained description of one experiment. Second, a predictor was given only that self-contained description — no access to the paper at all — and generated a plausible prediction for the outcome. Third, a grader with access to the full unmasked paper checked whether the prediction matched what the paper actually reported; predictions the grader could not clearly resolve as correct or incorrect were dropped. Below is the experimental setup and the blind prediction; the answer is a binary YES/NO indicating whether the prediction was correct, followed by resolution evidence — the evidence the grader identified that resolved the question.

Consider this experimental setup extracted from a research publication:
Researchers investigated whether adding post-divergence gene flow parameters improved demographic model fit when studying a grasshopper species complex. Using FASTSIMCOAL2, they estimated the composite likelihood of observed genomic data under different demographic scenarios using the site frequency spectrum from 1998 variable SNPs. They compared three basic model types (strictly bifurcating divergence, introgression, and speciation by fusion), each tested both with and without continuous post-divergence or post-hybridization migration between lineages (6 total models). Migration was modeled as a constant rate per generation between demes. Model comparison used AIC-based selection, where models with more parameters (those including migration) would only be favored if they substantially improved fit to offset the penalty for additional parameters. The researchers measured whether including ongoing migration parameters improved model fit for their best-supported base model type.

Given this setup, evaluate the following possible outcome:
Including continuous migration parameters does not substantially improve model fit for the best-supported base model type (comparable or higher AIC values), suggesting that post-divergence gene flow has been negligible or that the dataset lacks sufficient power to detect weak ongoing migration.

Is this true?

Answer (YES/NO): NO